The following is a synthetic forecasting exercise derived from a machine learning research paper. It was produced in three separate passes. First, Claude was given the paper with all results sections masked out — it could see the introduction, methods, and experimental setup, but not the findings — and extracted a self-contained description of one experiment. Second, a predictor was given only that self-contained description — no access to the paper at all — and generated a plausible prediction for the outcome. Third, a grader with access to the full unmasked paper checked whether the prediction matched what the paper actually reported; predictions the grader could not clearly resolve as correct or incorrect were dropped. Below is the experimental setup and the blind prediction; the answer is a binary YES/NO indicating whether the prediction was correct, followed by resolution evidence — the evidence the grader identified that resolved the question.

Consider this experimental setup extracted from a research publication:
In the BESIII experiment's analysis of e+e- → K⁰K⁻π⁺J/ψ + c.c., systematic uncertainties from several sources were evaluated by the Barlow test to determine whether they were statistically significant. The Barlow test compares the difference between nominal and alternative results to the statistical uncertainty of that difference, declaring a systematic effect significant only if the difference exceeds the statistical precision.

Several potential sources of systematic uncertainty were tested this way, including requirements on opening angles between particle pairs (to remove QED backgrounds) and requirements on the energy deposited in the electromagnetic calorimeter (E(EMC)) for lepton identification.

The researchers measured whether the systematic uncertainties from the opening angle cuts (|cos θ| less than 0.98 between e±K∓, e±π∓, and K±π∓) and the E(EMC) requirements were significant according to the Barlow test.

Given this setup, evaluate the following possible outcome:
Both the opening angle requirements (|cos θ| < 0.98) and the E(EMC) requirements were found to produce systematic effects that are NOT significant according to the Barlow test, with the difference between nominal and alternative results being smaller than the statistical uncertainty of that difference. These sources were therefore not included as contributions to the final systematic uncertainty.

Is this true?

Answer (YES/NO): YES